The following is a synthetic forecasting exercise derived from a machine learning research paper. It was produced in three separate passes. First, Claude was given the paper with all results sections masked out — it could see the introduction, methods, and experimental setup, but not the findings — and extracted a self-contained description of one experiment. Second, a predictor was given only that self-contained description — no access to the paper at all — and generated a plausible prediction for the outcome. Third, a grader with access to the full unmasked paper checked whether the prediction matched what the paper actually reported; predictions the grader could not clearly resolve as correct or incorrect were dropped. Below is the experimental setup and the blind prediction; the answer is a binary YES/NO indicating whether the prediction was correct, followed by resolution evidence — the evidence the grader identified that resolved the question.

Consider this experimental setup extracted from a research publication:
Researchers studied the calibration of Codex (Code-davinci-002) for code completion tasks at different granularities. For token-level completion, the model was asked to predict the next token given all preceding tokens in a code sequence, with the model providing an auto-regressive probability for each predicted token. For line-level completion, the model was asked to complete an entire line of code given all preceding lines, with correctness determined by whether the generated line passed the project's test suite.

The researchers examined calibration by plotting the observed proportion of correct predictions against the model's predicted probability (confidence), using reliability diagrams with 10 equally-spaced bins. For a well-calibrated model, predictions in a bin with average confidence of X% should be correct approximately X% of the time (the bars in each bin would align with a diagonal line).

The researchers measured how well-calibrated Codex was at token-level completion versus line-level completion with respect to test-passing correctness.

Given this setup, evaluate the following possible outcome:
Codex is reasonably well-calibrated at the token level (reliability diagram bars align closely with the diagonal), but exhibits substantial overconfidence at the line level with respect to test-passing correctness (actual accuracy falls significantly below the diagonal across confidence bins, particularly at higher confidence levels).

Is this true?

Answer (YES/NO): YES